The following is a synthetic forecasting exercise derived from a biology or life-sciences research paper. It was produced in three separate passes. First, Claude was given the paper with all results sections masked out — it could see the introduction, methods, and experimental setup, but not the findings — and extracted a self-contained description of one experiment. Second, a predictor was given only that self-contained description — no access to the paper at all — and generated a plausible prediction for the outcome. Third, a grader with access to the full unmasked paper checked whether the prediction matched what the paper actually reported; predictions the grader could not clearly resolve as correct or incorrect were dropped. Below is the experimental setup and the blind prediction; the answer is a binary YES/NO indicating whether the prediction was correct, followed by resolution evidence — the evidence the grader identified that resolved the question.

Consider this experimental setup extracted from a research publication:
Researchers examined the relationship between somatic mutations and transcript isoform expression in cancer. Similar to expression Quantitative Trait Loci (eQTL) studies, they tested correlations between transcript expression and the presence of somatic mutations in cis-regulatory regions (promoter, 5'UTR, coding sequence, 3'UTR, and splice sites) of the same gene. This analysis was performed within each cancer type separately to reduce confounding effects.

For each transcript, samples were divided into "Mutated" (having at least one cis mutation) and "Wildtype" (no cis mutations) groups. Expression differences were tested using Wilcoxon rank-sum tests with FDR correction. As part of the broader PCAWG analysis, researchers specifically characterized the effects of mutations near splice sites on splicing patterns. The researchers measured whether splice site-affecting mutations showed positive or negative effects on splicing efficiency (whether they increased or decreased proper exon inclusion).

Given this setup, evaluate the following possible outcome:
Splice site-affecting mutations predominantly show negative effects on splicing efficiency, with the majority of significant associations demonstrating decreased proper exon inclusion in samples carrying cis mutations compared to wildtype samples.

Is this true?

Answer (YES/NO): YES